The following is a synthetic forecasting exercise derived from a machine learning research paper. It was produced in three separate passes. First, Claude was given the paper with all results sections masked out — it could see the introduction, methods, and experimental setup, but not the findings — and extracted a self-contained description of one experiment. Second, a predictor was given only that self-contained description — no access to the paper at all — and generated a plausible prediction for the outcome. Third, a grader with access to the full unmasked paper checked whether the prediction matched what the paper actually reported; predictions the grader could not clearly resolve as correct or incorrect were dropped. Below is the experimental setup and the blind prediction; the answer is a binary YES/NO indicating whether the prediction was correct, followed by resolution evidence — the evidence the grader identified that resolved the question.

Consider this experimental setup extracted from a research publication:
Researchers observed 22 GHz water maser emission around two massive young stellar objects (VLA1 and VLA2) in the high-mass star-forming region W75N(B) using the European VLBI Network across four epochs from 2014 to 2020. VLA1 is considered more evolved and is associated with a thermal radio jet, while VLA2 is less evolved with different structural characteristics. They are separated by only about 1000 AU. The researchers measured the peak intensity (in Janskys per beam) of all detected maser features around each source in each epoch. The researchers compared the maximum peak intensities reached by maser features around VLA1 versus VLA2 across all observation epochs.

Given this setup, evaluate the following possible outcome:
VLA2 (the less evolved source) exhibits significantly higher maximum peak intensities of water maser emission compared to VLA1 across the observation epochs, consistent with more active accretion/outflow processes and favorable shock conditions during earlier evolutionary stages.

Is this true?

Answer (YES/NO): NO